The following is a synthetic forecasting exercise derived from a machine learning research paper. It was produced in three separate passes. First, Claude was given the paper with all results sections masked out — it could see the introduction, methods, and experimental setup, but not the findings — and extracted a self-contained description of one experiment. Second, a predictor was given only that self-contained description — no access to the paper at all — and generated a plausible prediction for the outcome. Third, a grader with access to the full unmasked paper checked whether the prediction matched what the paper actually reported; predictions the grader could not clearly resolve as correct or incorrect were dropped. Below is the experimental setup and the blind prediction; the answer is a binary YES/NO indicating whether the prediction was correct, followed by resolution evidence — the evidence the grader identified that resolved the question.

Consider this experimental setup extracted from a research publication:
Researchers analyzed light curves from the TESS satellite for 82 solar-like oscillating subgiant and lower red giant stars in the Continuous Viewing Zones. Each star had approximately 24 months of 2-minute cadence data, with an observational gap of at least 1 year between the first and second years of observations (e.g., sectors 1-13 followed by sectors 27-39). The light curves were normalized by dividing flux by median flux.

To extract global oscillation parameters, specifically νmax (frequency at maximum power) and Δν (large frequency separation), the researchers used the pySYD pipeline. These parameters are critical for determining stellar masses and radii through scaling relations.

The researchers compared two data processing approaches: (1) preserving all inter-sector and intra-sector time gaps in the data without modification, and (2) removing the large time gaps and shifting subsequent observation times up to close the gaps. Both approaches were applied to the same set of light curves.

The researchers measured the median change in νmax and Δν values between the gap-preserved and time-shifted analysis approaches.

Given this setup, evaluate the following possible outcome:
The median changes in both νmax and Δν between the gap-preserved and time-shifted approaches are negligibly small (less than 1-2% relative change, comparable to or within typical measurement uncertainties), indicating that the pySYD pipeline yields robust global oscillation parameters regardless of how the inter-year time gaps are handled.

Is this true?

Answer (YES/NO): YES